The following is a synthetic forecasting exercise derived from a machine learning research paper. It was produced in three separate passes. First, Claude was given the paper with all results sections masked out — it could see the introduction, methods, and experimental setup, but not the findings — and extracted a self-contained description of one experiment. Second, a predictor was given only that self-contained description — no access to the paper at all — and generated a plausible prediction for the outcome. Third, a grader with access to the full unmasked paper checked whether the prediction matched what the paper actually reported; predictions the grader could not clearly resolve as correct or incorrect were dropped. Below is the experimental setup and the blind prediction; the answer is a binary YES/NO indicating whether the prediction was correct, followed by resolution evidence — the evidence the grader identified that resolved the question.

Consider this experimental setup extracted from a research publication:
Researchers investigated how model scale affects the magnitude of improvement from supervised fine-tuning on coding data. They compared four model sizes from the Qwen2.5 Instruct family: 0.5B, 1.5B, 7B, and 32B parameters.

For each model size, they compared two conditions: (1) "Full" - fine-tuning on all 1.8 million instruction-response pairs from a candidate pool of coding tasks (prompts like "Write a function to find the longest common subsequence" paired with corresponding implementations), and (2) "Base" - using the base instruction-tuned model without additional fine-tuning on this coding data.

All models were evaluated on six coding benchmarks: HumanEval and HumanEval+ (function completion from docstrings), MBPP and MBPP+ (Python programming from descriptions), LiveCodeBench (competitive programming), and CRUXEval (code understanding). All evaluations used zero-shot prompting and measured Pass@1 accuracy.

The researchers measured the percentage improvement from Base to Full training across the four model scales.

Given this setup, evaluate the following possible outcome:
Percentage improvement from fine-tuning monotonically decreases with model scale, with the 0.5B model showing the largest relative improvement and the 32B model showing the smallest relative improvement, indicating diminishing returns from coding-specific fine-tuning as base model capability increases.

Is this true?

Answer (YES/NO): NO